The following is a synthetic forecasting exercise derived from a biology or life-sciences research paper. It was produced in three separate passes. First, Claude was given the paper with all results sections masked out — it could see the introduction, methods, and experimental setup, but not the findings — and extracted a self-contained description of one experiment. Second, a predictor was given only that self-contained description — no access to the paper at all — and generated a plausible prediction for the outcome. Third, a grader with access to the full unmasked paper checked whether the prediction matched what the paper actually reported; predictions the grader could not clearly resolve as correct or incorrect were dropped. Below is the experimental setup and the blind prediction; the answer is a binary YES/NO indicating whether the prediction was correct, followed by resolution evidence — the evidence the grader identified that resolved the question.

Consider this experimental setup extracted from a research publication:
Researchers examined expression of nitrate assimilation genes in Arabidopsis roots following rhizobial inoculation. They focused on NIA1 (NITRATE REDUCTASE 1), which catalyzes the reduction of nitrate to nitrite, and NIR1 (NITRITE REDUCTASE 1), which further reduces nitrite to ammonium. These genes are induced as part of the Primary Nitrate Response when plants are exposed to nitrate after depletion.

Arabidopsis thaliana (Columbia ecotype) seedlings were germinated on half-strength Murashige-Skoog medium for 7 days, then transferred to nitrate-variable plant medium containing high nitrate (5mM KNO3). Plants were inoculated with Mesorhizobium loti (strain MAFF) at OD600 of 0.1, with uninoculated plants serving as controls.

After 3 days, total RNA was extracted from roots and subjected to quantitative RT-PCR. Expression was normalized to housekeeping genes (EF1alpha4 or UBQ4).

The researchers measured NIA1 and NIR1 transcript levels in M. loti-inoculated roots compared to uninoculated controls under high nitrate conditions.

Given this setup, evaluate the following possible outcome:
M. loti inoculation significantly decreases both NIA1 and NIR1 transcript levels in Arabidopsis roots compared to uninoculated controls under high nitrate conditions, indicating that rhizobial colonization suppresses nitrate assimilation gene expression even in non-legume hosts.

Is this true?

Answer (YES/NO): NO